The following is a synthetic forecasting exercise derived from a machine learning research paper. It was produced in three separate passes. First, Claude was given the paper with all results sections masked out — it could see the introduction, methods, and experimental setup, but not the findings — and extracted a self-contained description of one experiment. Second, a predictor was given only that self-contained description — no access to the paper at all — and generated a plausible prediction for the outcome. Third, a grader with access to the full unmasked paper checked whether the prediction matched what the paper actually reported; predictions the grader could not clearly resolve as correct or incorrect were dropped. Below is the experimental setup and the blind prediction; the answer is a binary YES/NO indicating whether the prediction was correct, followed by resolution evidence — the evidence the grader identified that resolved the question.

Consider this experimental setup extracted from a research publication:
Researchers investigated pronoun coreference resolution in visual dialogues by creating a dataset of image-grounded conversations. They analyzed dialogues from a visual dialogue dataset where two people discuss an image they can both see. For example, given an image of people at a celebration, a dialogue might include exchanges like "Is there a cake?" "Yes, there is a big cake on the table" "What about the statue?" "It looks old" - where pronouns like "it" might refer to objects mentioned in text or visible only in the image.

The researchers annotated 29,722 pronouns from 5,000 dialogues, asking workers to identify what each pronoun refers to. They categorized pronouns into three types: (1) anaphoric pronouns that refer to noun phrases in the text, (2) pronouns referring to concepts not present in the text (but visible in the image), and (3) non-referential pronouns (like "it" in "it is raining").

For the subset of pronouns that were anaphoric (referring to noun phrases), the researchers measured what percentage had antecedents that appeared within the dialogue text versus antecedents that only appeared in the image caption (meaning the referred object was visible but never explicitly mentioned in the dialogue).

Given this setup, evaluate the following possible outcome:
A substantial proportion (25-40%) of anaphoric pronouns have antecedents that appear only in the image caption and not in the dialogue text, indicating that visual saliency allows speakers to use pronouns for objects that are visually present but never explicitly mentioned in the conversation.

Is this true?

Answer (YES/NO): NO